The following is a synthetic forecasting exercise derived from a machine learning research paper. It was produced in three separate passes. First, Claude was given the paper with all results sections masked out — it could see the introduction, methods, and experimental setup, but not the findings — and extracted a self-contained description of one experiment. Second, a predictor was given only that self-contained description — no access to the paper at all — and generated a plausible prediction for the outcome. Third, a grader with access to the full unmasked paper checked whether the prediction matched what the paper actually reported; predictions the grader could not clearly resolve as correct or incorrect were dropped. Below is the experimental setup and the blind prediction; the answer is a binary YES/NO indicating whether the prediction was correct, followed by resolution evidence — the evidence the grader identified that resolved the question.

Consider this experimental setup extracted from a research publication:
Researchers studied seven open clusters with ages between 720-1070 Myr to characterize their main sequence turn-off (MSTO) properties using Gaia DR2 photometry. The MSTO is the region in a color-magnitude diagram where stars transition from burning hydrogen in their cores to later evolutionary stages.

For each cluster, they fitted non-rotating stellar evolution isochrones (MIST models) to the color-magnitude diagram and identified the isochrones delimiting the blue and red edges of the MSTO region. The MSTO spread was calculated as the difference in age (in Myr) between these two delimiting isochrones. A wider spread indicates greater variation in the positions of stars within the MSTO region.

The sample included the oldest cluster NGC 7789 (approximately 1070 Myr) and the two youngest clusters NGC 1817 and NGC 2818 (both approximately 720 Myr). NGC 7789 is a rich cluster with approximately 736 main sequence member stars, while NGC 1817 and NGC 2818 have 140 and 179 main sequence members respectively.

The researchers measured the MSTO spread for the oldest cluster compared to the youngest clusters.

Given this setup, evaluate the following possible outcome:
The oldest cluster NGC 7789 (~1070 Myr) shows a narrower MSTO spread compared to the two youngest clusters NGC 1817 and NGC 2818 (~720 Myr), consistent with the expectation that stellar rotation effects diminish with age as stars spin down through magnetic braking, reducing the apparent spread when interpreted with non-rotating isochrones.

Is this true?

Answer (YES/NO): NO